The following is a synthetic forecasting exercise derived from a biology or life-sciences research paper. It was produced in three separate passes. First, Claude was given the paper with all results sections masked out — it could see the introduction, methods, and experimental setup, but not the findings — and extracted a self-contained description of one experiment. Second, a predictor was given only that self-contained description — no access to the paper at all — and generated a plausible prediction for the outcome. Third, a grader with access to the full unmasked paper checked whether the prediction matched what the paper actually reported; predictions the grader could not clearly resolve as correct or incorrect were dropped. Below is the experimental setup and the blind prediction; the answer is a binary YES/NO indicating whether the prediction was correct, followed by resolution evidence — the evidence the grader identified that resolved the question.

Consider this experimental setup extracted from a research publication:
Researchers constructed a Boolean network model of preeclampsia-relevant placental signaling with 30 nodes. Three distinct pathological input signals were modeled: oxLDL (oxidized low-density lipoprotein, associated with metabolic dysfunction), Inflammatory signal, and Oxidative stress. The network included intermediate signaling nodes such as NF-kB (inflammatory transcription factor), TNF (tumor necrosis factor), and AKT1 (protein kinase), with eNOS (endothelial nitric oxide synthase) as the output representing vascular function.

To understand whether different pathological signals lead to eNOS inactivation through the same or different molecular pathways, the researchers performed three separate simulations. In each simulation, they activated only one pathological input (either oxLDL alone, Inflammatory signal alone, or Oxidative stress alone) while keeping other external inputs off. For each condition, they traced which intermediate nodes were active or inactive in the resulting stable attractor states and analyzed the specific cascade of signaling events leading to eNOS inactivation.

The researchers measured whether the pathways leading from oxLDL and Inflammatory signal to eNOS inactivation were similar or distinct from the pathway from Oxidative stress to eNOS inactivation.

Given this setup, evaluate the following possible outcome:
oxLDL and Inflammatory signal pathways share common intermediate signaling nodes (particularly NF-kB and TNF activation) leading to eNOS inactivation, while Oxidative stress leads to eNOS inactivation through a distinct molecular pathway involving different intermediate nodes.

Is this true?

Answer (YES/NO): YES